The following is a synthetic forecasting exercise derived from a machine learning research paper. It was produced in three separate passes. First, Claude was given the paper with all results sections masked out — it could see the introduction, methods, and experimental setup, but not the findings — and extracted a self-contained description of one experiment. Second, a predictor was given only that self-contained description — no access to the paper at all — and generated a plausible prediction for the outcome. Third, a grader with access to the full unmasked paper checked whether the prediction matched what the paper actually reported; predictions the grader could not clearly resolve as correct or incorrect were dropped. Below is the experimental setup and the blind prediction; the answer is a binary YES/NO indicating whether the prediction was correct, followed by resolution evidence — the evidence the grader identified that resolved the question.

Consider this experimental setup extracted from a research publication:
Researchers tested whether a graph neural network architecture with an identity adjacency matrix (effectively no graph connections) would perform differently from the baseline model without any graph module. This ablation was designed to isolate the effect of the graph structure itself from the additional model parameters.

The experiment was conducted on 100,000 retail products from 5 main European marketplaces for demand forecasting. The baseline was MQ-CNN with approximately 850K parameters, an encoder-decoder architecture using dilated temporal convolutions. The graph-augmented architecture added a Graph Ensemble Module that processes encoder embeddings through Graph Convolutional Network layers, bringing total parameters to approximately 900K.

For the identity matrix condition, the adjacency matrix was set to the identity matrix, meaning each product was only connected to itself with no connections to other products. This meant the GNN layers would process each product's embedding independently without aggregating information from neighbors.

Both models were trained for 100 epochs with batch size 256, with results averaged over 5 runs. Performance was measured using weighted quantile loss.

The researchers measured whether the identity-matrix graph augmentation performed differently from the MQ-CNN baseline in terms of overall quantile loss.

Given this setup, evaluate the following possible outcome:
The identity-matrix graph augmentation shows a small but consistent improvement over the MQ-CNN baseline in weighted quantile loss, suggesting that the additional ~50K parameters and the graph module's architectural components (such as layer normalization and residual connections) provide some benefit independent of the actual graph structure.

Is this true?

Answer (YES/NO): NO